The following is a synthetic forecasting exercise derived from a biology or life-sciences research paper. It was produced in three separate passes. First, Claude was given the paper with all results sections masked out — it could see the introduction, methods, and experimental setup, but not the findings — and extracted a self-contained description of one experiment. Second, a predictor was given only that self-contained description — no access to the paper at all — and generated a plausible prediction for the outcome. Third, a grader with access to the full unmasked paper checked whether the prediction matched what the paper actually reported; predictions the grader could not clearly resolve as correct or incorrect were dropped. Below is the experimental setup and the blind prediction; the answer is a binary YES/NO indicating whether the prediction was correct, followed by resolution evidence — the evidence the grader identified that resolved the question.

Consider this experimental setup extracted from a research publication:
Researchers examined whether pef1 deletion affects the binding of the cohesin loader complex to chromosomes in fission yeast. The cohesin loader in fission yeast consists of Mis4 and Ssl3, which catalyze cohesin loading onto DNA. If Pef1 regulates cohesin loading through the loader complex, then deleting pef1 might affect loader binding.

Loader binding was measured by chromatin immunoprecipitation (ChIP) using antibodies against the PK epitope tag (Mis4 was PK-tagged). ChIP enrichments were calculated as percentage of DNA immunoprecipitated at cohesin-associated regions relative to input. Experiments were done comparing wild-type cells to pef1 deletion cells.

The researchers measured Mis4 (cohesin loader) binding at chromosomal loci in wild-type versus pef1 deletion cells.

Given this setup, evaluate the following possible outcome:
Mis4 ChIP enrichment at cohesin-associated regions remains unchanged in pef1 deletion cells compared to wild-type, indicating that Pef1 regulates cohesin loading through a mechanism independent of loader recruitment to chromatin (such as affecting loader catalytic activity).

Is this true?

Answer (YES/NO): NO